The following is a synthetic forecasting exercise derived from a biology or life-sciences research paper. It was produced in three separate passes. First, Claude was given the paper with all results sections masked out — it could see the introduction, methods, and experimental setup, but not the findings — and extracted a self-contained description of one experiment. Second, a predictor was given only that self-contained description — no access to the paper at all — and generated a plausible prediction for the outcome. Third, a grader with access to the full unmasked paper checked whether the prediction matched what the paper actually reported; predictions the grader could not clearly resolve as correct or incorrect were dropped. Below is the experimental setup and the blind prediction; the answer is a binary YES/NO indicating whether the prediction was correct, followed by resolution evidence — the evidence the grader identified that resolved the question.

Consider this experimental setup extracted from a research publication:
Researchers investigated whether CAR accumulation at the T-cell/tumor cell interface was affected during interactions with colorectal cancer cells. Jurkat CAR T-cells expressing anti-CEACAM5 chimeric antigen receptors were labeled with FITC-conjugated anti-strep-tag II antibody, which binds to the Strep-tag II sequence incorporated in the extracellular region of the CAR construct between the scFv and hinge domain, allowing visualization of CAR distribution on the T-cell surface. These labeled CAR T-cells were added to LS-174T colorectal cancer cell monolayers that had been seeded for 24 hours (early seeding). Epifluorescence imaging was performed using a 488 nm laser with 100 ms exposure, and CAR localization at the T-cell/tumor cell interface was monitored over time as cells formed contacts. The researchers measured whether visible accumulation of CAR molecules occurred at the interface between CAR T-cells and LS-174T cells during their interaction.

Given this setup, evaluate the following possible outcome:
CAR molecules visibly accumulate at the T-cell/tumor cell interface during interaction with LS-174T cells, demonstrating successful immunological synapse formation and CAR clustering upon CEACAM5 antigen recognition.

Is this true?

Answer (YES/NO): YES